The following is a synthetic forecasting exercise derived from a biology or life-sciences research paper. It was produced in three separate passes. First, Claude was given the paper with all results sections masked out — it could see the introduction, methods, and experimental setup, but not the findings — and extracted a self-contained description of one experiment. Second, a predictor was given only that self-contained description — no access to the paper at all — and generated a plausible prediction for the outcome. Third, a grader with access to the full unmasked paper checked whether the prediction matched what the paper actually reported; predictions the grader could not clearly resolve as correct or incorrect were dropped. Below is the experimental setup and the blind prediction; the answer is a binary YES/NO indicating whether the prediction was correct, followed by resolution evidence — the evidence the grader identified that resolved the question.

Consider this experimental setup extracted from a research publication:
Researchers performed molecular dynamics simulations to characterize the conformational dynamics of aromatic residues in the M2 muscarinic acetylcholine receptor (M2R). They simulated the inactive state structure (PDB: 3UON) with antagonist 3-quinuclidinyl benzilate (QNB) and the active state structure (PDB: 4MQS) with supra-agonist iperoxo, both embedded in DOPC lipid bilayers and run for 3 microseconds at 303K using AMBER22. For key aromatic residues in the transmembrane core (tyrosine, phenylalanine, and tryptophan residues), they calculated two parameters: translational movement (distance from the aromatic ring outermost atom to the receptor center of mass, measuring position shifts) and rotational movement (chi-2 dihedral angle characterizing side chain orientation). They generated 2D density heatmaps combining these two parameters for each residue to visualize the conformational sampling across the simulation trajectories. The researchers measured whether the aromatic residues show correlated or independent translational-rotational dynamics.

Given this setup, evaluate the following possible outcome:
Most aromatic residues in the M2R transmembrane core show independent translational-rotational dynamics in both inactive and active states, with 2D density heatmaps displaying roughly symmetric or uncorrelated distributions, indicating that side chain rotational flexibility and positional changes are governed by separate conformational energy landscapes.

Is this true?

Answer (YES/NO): NO